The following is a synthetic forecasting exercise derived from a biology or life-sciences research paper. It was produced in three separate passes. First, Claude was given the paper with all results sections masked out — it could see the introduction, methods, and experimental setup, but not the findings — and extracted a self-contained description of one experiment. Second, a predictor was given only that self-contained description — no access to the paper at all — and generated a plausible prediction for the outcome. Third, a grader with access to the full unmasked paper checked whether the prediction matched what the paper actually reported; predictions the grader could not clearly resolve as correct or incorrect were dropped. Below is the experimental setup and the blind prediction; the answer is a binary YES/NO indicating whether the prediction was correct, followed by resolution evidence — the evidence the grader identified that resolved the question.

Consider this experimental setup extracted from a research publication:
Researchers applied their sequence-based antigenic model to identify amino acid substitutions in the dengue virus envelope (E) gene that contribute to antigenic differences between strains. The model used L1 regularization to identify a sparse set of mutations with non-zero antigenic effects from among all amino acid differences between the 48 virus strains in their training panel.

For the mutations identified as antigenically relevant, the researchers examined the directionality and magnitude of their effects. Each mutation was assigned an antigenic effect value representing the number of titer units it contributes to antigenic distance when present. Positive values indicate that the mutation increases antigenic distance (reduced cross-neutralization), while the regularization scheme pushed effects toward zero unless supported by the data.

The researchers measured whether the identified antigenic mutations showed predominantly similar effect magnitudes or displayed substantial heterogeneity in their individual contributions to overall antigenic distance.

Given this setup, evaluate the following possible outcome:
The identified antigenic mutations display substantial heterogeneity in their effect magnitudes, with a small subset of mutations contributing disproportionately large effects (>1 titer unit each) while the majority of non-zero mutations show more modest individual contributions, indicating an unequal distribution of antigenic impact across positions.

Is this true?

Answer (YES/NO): YES